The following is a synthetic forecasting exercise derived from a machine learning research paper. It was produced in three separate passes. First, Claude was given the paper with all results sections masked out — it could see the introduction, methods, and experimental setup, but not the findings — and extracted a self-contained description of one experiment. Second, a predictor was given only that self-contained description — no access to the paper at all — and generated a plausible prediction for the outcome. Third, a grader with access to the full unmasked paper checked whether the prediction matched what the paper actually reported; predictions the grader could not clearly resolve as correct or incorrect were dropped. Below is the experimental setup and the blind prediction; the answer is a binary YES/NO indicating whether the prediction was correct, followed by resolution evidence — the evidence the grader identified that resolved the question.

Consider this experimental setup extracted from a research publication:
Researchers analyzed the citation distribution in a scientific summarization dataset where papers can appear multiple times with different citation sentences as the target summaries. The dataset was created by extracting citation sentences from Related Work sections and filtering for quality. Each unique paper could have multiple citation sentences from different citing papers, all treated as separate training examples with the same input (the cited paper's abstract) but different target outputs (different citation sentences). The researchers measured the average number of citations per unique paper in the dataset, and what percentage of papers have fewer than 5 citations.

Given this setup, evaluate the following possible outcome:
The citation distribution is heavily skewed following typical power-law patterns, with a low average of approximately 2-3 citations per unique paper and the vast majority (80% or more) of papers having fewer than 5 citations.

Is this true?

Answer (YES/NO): NO